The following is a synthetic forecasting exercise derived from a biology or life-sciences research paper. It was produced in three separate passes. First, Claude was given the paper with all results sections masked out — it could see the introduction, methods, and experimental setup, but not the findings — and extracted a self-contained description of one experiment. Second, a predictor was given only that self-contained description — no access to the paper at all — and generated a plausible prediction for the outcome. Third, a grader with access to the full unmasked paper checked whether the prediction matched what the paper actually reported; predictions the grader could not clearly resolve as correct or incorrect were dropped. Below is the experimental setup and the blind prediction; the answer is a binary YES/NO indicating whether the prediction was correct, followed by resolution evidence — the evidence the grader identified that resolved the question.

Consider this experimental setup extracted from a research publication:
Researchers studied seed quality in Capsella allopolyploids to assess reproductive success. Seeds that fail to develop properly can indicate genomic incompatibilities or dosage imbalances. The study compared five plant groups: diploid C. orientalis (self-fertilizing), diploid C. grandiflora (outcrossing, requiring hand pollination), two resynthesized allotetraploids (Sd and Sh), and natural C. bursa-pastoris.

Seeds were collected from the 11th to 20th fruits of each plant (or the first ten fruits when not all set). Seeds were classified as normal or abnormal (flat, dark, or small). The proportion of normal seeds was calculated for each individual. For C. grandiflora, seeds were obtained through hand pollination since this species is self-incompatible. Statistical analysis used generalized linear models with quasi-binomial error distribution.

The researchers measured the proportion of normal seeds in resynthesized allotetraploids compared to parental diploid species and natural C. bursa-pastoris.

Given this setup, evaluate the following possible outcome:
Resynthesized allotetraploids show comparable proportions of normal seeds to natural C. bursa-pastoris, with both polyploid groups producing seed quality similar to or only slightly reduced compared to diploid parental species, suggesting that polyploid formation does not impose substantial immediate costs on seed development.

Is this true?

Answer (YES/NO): NO